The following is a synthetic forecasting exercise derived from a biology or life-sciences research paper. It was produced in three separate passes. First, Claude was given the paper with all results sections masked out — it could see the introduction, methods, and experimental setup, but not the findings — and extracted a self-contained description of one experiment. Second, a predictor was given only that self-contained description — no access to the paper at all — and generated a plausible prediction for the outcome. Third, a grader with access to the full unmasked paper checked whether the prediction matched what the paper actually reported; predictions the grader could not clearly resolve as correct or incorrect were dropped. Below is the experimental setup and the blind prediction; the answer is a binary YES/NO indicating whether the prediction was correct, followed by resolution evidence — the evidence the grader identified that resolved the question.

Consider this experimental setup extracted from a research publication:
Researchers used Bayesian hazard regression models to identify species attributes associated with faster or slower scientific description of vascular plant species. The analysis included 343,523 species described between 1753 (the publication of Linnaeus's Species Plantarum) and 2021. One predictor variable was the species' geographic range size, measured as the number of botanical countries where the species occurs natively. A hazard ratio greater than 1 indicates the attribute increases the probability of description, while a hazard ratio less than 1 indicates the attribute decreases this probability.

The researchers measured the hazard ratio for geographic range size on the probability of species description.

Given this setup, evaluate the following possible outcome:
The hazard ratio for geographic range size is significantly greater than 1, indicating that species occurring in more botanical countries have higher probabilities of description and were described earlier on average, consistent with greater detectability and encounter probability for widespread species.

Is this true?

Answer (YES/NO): YES